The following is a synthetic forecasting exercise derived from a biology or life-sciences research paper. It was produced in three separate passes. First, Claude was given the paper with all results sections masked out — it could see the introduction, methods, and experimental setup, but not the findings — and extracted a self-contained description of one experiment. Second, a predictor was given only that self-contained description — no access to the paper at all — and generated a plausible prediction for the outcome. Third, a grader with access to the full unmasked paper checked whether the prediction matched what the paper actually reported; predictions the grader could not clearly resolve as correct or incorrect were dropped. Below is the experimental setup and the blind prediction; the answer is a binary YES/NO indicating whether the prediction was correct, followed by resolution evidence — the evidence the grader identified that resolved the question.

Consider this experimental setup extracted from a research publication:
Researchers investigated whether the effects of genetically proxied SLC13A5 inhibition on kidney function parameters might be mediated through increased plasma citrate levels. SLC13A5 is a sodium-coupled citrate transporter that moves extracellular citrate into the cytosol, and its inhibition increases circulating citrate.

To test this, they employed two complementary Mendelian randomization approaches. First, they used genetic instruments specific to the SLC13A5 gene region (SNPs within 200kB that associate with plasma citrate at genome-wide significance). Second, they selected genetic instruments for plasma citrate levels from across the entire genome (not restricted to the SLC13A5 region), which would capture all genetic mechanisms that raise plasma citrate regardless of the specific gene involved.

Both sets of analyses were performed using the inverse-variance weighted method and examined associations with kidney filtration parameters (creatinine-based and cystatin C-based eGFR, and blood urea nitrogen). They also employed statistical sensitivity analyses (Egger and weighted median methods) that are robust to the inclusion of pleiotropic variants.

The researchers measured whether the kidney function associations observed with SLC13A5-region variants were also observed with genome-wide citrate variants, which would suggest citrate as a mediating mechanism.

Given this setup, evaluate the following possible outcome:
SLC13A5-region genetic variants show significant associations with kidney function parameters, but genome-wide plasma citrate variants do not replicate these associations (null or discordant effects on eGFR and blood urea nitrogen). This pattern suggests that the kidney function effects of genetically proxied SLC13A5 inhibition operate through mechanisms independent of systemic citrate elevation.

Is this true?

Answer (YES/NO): NO